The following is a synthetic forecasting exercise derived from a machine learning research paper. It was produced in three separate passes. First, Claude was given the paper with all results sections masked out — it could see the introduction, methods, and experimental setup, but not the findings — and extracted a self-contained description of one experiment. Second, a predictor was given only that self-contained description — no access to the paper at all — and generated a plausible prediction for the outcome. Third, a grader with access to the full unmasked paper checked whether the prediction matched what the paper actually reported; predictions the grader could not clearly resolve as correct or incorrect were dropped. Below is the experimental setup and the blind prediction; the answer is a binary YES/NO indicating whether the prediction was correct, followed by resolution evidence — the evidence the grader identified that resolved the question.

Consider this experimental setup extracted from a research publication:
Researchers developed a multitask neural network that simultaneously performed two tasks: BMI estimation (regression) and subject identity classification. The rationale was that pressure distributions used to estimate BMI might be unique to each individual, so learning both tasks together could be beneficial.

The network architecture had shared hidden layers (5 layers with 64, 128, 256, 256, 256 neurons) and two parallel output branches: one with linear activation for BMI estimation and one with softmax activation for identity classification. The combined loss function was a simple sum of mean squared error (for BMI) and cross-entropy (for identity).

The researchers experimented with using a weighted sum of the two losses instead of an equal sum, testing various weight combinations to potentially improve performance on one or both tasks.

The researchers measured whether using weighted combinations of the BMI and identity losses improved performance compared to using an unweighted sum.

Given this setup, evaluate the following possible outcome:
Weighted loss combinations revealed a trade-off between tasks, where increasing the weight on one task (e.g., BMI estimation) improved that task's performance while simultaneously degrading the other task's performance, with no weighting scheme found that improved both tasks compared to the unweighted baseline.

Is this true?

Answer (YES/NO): NO